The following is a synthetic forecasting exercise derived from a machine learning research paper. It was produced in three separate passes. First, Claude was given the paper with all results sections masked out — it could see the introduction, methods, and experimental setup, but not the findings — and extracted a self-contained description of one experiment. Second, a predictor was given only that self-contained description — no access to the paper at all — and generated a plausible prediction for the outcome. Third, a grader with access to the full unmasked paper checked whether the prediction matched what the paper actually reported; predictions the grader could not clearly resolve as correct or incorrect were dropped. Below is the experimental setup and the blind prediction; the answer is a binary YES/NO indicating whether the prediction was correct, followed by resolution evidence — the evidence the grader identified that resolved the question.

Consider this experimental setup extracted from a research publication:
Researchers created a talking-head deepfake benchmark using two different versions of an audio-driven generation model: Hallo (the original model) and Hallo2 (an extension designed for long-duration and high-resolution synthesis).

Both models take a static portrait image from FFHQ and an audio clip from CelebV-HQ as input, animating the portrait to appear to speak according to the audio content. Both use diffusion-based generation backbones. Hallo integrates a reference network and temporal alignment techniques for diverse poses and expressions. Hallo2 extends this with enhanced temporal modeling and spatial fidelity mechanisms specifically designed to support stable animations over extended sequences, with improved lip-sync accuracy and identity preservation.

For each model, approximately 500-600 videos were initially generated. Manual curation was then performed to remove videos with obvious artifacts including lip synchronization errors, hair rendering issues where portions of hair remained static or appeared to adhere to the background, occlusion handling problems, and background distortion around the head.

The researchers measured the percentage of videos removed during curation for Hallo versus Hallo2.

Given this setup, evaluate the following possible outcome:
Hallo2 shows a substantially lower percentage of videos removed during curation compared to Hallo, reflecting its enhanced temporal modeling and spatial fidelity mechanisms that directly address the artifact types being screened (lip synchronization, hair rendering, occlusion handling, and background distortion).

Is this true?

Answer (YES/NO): NO